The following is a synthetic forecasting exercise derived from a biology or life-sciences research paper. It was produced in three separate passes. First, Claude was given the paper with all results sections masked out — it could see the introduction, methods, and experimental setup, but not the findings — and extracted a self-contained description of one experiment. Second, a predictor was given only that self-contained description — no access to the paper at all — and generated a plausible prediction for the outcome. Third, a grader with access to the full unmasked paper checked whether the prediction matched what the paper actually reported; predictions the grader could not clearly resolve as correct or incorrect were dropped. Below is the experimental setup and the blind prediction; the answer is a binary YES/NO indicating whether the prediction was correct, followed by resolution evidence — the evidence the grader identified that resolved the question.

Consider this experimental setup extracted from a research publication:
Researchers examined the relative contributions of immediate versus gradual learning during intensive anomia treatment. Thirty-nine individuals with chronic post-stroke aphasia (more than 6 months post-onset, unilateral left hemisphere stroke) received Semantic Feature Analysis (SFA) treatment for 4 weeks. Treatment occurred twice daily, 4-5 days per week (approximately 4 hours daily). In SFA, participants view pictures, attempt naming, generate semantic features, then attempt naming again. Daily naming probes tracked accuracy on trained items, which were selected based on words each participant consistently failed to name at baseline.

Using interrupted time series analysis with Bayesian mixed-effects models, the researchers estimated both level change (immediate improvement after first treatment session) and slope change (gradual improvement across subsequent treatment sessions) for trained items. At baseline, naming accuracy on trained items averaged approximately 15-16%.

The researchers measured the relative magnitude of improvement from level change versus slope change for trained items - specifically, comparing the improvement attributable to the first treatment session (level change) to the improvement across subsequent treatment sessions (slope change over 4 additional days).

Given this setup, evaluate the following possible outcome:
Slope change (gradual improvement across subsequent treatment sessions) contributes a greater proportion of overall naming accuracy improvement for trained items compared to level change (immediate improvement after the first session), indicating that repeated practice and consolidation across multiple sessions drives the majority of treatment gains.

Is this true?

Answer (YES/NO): NO